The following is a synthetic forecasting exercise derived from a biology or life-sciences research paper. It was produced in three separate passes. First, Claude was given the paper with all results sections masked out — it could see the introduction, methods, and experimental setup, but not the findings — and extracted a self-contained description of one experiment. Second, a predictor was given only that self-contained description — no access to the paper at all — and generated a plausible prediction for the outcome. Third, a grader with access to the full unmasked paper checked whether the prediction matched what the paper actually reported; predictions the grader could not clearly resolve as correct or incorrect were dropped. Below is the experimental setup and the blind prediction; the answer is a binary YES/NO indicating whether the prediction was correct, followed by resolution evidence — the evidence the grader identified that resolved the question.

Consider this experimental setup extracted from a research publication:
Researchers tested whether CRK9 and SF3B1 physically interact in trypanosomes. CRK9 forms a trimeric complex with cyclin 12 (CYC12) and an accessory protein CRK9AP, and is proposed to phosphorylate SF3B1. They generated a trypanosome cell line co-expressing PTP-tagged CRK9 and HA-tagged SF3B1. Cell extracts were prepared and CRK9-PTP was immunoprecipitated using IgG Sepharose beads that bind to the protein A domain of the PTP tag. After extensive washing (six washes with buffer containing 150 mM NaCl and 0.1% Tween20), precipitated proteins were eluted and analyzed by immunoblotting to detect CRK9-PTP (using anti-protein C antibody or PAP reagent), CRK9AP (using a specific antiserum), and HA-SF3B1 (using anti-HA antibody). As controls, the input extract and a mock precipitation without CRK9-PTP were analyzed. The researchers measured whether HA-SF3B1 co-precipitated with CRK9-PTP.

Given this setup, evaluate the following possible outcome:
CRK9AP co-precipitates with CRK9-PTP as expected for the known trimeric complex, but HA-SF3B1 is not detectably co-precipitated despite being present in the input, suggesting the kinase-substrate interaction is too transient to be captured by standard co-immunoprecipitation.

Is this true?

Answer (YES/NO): NO